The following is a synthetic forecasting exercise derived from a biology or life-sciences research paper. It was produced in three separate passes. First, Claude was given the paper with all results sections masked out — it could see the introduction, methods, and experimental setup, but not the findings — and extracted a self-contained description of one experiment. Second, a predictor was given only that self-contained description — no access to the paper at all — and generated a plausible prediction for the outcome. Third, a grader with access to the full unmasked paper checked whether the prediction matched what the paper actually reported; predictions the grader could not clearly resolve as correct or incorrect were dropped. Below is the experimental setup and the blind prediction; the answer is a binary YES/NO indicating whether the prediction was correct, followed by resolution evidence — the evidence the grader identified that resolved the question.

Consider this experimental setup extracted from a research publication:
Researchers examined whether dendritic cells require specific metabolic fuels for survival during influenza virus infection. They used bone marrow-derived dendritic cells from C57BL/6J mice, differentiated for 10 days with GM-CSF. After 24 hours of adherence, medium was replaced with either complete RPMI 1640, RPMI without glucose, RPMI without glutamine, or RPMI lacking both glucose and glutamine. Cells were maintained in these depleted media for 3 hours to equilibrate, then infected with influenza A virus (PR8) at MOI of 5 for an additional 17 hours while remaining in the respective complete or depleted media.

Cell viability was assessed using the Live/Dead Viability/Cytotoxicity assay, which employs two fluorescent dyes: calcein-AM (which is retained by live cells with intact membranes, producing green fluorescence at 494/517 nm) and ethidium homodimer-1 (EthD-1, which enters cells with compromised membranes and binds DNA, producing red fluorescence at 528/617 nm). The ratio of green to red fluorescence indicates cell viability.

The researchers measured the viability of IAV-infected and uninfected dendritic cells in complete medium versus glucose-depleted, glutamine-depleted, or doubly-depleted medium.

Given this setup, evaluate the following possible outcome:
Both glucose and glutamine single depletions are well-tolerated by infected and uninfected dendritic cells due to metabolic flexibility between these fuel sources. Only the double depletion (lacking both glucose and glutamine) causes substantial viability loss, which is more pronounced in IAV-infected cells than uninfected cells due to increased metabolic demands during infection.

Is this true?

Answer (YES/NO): NO